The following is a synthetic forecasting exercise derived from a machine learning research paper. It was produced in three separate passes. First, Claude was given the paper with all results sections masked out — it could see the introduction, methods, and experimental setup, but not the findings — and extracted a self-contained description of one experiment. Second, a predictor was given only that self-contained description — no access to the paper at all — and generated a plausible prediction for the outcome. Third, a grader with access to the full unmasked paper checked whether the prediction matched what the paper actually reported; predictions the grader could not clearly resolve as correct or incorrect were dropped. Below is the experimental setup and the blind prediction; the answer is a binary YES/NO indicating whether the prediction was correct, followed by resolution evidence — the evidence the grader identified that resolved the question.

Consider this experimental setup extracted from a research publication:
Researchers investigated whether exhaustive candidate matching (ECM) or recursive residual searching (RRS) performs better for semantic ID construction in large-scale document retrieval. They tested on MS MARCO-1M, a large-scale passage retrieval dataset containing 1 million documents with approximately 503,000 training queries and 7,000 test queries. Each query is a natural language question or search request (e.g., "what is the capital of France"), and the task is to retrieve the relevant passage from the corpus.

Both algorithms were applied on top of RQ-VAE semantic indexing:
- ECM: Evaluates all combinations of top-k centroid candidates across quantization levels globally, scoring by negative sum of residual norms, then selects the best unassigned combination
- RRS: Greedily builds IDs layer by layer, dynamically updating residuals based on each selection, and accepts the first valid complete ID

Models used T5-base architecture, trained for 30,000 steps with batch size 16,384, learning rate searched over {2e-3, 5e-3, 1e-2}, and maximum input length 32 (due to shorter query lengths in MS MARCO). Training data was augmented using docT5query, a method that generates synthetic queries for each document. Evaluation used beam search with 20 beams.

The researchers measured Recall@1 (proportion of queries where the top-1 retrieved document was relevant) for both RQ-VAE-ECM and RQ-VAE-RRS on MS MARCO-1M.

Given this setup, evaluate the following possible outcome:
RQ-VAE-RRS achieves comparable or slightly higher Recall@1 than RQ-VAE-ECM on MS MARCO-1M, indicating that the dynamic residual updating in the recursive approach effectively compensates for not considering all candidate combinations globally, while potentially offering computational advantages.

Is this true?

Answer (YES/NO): NO